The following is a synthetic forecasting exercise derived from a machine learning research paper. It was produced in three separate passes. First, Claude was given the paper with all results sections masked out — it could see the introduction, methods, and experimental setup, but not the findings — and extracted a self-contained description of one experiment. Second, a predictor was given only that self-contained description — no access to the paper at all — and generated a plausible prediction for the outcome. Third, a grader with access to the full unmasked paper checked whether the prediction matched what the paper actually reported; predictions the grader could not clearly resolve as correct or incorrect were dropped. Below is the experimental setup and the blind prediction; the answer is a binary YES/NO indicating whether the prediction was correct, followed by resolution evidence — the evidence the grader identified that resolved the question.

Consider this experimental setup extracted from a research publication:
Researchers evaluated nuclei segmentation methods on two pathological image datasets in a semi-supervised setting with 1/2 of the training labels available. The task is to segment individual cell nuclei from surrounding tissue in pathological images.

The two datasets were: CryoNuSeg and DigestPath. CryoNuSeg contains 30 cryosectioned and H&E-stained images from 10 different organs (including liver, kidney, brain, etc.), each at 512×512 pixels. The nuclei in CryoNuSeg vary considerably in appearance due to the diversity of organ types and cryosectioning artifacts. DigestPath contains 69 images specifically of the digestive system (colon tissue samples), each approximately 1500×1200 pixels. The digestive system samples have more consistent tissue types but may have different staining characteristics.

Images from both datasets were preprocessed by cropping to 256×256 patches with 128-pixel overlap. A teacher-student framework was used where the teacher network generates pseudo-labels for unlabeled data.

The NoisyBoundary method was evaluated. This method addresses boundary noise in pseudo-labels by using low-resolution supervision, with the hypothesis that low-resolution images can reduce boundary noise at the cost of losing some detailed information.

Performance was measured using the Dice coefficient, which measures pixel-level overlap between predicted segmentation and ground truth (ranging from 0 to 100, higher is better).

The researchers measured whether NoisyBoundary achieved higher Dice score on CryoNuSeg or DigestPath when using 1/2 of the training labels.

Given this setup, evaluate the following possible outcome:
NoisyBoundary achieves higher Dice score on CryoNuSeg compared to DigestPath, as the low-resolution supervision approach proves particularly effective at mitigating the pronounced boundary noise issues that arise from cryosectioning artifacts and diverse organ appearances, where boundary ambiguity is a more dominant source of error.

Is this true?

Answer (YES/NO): YES